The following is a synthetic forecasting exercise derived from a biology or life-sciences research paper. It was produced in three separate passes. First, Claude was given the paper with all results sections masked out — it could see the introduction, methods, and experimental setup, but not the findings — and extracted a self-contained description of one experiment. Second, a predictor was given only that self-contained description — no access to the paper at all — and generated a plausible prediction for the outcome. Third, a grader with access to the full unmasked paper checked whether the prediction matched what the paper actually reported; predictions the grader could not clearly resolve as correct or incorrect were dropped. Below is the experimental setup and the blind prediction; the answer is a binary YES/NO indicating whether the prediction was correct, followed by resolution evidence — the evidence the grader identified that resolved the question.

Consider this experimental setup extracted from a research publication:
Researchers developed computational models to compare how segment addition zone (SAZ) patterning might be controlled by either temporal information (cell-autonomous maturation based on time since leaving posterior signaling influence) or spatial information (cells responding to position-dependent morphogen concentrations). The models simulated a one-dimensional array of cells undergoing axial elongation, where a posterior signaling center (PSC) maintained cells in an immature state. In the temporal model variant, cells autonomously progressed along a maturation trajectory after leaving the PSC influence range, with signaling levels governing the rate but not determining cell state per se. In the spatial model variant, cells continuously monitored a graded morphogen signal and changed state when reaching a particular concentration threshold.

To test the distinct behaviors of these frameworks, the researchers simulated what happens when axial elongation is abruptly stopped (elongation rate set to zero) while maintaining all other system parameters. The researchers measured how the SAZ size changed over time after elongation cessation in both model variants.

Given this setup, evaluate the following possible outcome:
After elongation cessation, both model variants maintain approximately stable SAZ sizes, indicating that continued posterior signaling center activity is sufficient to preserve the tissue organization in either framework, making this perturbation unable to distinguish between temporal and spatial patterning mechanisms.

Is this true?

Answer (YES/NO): NO